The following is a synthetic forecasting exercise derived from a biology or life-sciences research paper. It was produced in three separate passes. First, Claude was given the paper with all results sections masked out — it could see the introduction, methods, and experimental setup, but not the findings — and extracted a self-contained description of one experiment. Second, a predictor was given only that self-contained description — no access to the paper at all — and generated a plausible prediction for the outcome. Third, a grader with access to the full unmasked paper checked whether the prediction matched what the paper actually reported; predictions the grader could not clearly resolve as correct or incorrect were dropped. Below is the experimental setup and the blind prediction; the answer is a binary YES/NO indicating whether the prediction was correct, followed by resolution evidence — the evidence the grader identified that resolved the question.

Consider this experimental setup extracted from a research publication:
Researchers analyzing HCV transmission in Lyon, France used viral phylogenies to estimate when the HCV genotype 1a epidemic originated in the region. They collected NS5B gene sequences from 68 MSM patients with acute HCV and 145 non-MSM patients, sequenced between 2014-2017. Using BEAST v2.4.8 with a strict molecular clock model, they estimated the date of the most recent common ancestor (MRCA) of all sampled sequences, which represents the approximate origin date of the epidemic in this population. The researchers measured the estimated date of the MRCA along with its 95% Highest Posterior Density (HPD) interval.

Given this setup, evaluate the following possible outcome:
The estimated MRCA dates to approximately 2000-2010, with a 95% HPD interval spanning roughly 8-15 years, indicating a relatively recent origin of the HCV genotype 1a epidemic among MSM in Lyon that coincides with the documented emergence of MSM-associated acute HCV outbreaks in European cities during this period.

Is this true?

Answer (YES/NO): NO